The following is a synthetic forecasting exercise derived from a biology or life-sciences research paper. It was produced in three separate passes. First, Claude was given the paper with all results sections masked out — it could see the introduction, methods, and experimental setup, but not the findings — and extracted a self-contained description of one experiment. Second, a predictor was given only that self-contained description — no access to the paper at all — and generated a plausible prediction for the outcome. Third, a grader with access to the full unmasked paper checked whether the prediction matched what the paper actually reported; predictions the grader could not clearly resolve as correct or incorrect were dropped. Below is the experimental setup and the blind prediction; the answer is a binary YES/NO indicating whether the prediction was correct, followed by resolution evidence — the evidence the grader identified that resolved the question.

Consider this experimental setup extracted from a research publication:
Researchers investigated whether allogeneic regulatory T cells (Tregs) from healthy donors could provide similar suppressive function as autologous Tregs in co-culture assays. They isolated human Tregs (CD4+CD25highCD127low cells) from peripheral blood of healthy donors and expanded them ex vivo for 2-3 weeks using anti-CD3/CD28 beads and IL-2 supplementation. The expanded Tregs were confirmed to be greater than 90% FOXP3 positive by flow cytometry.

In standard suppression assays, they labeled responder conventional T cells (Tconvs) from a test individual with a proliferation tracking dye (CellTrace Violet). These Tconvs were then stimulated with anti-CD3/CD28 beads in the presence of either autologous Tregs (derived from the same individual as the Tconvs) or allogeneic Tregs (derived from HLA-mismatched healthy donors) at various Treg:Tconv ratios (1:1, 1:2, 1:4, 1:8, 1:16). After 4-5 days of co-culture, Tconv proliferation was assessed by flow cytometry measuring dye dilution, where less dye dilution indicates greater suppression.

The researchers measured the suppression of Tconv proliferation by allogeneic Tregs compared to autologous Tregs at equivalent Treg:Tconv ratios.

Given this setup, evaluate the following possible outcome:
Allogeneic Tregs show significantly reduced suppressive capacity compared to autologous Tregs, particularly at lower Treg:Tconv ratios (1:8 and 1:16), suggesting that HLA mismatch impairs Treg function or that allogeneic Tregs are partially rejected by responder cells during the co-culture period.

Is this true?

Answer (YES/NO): NO